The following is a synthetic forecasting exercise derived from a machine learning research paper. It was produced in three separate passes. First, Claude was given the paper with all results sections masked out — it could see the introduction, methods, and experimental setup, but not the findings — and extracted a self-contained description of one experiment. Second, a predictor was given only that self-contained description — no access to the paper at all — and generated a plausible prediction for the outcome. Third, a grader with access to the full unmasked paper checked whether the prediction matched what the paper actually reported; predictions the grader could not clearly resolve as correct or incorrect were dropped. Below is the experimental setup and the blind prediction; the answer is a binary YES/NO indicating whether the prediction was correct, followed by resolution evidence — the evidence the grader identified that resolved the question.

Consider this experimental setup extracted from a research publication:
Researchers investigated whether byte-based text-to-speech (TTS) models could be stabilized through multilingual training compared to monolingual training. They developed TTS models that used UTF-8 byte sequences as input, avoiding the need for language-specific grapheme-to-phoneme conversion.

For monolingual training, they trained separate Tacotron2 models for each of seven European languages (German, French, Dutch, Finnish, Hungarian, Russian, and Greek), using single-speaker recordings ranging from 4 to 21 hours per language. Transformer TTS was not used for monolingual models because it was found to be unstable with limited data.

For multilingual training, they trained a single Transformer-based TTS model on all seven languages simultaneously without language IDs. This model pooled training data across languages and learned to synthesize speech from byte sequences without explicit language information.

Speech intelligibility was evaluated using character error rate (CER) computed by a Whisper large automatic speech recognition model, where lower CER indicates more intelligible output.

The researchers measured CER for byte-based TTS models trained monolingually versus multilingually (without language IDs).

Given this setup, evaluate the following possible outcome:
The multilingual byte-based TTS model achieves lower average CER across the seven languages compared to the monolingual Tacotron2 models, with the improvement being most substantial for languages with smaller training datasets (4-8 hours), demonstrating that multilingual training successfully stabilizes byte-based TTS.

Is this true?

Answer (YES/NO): NO